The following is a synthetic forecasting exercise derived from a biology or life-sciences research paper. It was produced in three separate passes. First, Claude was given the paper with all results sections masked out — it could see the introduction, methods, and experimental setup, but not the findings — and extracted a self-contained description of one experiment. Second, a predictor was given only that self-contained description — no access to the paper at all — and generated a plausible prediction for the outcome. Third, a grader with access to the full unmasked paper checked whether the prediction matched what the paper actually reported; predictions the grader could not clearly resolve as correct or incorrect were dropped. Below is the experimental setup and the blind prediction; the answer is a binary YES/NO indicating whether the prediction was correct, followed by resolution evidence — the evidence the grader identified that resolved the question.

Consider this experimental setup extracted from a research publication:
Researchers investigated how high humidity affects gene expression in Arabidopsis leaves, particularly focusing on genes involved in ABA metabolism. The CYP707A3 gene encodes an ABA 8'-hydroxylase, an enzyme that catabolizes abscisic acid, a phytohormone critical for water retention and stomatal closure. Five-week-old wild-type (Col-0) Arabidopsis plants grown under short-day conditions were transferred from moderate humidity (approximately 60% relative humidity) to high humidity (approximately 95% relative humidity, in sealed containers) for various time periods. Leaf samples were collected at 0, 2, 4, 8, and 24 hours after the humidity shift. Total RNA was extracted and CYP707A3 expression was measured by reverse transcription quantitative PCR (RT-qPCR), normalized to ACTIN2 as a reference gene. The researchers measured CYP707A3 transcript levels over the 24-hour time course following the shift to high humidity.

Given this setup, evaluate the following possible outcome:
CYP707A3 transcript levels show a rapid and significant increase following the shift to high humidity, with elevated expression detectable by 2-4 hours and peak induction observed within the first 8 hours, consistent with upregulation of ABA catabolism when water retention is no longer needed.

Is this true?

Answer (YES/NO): NO